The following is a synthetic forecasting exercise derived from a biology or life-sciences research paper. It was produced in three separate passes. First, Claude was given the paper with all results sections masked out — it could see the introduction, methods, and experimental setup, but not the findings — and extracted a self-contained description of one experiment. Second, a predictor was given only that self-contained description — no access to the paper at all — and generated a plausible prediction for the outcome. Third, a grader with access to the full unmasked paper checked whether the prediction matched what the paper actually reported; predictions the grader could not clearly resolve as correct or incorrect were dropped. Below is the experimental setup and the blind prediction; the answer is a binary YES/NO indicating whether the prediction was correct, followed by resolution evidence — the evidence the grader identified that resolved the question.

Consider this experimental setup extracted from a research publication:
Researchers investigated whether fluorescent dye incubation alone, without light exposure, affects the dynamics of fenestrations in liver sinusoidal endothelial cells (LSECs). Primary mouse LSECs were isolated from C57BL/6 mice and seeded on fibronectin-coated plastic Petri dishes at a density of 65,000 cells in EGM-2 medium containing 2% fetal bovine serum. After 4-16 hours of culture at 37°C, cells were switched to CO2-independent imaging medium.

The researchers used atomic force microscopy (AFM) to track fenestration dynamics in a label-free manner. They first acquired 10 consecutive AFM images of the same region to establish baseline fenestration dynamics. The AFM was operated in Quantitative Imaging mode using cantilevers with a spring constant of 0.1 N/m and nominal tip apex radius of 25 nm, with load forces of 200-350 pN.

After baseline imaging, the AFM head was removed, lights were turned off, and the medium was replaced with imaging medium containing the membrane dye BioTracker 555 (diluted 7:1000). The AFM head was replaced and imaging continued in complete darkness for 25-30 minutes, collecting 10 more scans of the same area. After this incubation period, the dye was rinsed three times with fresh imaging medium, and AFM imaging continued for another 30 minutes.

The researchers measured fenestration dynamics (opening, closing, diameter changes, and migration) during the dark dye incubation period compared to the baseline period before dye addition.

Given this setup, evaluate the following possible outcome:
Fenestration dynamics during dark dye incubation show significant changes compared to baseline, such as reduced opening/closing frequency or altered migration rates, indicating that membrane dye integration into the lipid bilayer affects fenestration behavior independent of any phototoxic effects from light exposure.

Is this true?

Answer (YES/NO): NO